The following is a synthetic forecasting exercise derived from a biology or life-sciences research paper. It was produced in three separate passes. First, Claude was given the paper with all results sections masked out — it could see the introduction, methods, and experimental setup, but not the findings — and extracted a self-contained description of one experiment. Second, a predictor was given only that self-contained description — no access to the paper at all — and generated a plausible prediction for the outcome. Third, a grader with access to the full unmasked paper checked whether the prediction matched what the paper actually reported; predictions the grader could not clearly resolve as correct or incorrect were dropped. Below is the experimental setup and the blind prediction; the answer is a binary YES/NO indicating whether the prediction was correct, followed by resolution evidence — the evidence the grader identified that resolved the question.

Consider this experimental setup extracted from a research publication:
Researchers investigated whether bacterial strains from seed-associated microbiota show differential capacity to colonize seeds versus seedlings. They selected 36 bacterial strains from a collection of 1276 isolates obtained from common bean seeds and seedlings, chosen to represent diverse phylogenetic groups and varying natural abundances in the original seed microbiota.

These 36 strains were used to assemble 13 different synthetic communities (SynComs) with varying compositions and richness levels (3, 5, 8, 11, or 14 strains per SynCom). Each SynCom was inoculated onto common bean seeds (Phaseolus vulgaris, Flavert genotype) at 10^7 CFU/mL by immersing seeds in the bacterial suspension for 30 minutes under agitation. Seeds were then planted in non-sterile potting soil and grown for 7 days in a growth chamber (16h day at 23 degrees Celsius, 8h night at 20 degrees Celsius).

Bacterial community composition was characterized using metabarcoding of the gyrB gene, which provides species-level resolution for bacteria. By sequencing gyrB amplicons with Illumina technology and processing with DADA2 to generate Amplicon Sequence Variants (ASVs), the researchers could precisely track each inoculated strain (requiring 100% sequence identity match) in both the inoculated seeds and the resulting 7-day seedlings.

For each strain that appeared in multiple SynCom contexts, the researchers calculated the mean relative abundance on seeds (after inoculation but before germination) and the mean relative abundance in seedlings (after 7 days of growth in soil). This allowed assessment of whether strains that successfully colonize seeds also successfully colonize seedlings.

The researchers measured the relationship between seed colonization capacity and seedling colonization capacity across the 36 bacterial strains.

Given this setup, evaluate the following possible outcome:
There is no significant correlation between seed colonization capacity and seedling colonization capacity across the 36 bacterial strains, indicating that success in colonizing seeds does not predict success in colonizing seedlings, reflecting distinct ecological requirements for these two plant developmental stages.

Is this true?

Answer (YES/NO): NO